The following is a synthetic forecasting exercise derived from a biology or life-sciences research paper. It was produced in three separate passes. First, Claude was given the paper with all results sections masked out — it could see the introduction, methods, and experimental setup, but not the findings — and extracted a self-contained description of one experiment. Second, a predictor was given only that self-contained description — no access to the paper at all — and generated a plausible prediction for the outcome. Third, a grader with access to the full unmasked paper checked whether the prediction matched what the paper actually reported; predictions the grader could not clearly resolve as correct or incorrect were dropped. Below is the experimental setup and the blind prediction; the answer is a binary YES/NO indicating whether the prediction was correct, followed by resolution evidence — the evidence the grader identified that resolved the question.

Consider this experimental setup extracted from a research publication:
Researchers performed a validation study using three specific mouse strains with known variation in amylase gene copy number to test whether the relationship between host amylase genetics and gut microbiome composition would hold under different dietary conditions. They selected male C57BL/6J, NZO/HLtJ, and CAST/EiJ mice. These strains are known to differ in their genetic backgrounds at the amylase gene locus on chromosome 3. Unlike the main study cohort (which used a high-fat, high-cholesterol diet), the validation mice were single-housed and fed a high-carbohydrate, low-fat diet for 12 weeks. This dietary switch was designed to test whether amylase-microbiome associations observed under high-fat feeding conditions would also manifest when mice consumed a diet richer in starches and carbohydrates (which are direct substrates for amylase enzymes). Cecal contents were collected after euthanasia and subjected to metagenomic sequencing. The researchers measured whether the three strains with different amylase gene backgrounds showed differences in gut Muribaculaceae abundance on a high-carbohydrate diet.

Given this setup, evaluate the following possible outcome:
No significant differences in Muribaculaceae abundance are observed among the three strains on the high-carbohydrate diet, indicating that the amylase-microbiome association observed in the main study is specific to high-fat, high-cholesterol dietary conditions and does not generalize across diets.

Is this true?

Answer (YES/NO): NO